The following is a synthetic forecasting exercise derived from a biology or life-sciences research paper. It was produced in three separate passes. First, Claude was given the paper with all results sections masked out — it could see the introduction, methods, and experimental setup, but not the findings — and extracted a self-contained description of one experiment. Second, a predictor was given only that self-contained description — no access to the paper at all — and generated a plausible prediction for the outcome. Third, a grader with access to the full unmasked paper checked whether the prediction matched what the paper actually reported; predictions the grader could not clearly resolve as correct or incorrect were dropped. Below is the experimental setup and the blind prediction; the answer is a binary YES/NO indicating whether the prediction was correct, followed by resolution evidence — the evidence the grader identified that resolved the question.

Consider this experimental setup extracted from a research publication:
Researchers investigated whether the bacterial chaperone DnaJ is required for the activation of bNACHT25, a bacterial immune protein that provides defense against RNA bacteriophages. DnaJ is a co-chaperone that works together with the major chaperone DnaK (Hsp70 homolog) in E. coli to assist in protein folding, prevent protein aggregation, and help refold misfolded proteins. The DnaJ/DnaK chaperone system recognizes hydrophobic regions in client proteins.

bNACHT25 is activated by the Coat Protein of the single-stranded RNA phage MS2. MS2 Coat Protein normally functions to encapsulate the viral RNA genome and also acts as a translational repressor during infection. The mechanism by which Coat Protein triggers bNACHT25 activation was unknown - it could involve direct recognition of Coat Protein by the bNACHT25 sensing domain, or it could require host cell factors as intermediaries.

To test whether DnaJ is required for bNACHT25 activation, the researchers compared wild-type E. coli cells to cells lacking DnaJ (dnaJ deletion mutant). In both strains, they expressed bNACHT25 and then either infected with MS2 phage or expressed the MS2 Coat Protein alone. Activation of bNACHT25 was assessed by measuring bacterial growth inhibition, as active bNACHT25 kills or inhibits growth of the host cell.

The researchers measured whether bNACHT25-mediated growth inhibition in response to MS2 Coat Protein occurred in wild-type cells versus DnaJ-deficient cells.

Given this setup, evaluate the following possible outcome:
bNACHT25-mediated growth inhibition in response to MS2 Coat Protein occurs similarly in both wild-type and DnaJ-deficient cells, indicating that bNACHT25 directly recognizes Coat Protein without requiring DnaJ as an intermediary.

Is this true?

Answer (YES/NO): NO